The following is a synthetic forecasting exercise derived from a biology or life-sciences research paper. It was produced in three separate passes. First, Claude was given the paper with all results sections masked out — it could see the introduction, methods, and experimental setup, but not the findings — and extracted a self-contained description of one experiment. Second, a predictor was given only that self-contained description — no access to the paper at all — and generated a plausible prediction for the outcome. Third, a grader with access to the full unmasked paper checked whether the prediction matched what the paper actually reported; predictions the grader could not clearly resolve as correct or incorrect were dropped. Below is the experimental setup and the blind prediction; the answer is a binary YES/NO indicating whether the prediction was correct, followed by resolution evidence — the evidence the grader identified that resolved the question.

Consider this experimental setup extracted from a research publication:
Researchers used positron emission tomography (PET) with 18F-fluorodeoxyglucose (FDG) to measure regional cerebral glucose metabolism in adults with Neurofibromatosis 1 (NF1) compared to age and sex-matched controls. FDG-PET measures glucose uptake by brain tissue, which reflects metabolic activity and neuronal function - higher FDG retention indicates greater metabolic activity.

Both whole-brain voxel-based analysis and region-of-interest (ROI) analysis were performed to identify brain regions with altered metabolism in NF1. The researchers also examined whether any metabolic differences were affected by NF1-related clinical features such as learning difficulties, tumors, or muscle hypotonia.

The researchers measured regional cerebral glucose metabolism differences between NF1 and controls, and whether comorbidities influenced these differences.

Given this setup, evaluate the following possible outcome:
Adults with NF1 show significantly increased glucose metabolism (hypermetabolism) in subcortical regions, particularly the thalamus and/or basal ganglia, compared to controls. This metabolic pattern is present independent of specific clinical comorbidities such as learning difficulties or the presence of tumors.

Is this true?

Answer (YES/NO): NO